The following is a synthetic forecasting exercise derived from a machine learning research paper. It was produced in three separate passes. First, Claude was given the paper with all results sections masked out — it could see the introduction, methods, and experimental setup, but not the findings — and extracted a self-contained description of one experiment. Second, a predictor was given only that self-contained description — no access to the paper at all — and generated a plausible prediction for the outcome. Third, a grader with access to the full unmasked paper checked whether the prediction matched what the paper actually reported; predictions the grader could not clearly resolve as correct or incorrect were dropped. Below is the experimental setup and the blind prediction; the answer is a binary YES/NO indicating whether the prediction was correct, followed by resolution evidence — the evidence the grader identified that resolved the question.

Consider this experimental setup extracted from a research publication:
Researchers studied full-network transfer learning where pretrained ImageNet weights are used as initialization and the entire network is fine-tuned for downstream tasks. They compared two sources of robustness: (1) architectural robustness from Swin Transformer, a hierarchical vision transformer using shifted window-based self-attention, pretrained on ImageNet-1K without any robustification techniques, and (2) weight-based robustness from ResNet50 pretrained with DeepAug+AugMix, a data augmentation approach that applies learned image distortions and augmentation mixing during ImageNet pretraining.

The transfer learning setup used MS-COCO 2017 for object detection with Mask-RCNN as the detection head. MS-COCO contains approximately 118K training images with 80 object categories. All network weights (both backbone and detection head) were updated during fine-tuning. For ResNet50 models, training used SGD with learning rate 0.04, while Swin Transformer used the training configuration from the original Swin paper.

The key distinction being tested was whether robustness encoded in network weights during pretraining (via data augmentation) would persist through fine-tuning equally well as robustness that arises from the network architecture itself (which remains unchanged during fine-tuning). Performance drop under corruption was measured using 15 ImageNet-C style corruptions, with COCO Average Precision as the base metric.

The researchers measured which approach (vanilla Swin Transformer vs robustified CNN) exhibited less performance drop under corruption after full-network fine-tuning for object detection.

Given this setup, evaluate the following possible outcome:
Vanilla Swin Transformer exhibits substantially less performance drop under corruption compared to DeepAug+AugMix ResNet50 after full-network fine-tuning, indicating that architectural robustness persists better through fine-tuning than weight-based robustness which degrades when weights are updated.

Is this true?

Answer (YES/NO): YES